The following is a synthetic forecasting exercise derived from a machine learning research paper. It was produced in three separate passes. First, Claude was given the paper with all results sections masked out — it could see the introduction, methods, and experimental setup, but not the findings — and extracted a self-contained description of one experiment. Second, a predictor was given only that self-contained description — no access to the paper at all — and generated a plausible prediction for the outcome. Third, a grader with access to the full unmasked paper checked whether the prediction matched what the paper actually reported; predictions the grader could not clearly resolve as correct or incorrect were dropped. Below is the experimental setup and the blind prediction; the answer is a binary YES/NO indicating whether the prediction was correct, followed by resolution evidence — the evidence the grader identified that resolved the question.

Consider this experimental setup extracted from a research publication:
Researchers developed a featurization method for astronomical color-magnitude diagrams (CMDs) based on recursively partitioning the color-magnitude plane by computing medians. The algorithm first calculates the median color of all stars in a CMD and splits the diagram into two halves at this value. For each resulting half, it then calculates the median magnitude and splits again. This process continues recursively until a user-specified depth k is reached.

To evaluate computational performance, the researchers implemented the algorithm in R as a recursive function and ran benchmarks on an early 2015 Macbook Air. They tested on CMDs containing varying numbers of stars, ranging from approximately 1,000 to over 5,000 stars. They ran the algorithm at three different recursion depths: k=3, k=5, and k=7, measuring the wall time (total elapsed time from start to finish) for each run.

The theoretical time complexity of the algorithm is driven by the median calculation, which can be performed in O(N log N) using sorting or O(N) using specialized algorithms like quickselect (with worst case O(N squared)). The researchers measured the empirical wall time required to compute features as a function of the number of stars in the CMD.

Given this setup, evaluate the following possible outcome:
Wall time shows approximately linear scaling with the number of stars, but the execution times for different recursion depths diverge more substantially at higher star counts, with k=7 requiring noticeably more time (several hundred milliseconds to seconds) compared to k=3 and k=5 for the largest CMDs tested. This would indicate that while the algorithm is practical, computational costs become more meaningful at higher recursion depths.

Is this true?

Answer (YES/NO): NO